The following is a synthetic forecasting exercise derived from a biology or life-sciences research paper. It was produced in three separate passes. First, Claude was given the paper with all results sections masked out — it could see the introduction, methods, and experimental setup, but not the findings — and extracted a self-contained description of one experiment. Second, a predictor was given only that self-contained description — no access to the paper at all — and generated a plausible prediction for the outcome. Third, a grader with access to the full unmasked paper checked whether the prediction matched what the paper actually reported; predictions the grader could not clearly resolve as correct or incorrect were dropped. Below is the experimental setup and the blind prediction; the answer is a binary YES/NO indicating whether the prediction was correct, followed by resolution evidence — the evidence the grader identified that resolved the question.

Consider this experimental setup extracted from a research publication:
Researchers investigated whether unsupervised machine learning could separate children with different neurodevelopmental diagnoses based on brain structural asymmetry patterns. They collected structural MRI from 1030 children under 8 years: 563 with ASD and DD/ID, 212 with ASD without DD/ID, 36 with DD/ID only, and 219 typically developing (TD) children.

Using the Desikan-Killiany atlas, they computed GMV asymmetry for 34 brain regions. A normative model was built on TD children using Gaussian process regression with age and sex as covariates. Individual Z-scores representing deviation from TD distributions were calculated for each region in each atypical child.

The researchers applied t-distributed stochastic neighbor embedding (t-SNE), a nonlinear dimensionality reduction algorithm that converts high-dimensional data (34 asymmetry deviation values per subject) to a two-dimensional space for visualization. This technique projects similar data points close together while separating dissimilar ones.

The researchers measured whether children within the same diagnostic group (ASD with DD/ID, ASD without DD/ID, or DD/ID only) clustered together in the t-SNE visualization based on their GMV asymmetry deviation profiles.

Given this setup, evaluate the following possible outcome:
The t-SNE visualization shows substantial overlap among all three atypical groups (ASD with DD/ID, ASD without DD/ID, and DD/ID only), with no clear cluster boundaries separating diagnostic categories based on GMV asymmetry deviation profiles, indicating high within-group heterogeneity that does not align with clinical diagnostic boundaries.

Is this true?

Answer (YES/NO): YES